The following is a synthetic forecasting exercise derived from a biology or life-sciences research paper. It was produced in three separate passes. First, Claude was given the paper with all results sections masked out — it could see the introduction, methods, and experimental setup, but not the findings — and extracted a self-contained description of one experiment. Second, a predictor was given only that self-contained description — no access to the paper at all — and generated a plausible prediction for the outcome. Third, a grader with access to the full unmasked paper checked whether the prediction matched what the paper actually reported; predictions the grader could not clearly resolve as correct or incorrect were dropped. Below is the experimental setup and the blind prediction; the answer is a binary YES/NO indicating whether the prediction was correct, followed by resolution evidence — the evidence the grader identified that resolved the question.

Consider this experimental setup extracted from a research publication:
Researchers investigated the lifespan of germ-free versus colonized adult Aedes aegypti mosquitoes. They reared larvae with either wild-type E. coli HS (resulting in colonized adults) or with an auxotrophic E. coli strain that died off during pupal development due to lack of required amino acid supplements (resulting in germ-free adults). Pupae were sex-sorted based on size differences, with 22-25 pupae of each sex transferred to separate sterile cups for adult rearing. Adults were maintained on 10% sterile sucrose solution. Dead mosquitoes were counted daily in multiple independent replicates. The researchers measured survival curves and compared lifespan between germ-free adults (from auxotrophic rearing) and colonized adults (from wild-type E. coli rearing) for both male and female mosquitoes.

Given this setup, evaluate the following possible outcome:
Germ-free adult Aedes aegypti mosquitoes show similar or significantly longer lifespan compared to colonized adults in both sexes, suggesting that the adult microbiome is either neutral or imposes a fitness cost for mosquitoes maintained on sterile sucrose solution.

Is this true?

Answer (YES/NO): YES